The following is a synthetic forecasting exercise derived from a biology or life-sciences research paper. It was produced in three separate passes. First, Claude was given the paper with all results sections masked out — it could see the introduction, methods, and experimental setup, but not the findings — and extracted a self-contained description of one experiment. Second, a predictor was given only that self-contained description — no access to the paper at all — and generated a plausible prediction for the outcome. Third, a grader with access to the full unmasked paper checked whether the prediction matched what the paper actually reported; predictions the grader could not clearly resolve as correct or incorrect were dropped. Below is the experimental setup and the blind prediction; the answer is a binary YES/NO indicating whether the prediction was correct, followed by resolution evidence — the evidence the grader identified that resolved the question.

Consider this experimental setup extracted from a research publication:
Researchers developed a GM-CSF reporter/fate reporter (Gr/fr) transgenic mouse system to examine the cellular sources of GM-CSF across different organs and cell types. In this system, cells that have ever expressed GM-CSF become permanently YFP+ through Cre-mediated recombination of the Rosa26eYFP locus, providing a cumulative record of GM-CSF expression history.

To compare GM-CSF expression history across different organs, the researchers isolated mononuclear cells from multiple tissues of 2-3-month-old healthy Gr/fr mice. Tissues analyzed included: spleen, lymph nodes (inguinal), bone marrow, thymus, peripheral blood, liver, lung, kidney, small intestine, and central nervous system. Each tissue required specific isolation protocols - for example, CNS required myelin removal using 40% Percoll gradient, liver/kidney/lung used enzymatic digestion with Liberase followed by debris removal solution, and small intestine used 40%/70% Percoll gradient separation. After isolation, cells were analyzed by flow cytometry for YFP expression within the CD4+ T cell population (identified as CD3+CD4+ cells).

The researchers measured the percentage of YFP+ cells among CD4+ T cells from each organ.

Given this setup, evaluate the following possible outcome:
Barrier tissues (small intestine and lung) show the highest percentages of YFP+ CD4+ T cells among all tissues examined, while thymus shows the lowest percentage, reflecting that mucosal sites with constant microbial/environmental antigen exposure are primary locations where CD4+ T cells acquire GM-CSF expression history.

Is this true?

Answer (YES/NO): NO